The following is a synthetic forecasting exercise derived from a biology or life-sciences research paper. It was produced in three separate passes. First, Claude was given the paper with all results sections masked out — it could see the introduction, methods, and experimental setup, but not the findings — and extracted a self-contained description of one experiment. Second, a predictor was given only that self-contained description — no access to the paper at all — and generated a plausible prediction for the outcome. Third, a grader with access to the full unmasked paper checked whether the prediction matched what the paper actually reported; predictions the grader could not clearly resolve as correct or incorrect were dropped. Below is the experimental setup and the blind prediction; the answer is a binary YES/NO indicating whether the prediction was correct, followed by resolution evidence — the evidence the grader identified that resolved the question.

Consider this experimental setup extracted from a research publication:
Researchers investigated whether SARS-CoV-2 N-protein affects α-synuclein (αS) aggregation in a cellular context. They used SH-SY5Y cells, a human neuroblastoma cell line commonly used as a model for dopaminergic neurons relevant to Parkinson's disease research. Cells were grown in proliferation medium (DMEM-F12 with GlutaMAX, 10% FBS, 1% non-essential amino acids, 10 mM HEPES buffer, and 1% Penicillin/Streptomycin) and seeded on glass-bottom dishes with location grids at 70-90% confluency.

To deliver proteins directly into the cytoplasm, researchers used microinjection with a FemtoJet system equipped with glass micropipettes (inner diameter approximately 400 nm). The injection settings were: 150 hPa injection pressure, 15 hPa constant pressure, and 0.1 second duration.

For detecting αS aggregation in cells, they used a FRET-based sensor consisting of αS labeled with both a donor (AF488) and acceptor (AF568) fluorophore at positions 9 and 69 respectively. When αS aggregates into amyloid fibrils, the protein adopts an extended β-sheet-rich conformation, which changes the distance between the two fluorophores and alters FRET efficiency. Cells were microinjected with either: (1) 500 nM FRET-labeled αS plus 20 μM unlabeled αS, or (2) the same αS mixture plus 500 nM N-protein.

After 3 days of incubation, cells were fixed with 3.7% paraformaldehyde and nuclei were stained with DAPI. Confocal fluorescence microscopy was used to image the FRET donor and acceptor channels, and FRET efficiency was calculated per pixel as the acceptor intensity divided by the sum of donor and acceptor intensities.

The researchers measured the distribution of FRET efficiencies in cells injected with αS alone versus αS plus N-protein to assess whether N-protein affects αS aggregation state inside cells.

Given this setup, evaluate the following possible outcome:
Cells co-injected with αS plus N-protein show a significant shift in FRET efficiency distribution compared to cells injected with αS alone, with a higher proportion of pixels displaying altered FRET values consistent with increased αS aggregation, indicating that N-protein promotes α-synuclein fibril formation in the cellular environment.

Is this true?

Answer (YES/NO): NO